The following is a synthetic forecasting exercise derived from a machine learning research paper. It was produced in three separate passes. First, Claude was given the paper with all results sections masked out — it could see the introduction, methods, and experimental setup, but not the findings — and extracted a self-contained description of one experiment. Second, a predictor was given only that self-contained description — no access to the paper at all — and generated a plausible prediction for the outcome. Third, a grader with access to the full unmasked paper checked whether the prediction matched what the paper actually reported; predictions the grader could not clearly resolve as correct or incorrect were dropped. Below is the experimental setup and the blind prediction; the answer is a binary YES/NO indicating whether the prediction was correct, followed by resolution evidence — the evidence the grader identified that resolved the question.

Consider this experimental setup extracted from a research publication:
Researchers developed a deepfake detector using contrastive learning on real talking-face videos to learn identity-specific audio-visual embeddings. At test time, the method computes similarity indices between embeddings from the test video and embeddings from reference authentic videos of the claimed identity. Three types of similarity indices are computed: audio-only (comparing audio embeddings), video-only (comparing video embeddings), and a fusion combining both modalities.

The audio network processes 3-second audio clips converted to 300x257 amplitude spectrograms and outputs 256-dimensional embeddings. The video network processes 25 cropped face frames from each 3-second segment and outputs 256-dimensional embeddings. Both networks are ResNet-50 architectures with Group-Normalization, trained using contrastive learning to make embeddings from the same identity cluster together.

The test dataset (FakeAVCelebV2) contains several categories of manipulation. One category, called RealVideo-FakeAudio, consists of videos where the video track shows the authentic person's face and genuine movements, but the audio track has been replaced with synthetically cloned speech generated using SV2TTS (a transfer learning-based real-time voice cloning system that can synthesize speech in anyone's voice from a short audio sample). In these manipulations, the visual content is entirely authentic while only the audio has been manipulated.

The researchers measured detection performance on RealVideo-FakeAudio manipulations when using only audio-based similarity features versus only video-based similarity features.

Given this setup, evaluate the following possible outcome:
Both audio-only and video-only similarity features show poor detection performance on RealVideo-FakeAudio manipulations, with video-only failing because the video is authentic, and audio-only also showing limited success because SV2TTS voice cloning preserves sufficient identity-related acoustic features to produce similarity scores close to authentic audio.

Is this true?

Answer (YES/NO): NO